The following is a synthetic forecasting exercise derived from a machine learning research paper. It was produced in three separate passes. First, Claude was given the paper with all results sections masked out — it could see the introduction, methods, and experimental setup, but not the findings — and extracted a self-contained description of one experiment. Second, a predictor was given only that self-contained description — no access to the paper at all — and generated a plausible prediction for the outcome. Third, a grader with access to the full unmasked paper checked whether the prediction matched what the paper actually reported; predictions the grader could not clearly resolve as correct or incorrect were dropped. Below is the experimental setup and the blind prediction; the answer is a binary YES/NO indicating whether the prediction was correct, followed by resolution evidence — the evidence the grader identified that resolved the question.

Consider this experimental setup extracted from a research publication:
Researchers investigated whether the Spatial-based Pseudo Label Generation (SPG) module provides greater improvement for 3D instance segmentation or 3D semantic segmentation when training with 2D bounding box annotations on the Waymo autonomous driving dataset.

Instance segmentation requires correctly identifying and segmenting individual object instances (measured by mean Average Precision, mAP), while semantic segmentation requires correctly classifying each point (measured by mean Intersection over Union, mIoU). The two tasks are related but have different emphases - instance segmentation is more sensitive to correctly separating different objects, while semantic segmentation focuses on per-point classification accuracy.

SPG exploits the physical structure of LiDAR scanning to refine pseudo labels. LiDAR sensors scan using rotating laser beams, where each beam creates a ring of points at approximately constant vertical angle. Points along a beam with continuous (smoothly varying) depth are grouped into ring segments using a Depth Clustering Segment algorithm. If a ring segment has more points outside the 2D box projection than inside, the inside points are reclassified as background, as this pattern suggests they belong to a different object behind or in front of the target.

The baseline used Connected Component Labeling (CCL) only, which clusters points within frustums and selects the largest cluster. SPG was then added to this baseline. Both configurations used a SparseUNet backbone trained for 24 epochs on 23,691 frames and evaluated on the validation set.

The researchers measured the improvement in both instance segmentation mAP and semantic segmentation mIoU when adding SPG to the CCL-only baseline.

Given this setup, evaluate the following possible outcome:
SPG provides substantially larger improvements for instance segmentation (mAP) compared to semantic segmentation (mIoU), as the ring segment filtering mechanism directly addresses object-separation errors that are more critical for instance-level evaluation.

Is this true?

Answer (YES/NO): NO